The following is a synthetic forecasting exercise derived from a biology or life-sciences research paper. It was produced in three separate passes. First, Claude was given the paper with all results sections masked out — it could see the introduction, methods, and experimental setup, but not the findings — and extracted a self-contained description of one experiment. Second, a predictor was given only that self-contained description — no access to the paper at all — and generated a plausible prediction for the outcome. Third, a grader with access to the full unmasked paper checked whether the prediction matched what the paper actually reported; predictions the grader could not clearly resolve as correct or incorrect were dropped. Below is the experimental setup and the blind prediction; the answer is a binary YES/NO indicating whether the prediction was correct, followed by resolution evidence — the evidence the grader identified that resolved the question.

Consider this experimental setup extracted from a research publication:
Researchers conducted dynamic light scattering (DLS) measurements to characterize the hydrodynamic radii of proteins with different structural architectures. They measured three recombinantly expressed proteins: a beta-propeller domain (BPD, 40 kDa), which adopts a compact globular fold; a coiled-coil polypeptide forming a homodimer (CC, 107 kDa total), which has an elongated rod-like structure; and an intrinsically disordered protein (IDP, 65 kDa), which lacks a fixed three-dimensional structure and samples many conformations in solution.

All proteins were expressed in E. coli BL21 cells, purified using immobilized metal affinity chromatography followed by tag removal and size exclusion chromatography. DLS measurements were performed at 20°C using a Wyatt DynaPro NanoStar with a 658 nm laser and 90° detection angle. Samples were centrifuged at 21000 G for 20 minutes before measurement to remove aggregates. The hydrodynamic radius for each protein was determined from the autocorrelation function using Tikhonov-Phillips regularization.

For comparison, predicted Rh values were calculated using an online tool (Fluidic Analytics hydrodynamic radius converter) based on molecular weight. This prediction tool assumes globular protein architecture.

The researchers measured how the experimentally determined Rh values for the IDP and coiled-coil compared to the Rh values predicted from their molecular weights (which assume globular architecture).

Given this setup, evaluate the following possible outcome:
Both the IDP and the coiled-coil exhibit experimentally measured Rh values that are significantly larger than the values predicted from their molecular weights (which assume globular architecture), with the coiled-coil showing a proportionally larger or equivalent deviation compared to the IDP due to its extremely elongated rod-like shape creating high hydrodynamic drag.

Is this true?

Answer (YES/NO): NO